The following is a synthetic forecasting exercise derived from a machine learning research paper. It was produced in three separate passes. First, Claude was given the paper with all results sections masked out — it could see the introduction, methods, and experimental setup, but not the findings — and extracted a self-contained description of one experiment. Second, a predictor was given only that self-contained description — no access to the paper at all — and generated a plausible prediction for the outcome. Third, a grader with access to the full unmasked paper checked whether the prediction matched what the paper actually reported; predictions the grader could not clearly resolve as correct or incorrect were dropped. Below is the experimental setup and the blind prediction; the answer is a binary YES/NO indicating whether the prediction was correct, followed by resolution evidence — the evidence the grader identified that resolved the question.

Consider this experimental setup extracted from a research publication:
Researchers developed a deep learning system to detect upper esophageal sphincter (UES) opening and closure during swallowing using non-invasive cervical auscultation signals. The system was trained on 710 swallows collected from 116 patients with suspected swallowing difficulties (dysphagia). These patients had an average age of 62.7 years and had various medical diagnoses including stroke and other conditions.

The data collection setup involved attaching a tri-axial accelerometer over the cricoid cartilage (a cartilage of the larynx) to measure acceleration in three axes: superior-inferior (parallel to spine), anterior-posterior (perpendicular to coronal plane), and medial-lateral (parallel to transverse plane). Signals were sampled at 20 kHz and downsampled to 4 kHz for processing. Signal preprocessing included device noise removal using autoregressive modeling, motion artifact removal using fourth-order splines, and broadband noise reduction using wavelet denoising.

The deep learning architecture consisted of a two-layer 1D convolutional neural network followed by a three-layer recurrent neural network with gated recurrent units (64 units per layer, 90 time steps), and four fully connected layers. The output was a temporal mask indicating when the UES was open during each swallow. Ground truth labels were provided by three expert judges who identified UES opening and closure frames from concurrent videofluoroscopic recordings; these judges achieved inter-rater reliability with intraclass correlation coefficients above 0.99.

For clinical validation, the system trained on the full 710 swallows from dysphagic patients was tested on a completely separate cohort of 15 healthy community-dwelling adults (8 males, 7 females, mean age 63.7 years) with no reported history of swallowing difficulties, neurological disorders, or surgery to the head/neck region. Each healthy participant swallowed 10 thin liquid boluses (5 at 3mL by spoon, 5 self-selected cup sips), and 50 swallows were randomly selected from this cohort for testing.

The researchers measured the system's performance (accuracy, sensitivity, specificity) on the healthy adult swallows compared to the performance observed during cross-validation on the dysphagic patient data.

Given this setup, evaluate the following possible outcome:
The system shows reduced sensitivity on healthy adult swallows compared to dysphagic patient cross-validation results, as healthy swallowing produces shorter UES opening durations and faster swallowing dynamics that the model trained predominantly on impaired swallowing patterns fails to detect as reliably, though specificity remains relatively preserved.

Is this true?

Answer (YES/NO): NO